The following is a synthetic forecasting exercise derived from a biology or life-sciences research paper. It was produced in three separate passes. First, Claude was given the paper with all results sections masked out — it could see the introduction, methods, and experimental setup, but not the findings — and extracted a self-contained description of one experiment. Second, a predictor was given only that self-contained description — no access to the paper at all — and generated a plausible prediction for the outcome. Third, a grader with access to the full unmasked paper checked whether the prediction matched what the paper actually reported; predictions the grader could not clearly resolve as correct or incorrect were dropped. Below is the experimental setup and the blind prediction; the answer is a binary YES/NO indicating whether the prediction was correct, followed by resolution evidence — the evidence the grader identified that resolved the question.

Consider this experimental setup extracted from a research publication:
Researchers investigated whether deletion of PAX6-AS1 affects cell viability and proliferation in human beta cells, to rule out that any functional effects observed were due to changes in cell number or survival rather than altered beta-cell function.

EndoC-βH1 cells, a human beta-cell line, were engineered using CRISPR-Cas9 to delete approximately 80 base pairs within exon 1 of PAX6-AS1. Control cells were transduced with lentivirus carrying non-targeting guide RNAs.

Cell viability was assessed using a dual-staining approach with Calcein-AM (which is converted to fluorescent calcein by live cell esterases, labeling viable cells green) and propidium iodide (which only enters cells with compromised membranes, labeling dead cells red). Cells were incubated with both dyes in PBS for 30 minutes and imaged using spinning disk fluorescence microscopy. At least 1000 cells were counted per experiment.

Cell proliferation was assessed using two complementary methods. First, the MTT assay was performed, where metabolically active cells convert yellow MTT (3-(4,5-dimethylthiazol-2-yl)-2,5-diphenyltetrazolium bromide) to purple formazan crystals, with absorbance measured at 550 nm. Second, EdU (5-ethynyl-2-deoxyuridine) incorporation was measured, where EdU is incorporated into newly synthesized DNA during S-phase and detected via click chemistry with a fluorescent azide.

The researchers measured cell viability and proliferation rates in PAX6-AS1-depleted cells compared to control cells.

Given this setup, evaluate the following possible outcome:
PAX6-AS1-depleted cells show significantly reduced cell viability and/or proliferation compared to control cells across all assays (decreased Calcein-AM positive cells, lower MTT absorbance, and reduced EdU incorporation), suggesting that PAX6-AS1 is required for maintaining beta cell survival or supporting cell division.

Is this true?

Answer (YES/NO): NO